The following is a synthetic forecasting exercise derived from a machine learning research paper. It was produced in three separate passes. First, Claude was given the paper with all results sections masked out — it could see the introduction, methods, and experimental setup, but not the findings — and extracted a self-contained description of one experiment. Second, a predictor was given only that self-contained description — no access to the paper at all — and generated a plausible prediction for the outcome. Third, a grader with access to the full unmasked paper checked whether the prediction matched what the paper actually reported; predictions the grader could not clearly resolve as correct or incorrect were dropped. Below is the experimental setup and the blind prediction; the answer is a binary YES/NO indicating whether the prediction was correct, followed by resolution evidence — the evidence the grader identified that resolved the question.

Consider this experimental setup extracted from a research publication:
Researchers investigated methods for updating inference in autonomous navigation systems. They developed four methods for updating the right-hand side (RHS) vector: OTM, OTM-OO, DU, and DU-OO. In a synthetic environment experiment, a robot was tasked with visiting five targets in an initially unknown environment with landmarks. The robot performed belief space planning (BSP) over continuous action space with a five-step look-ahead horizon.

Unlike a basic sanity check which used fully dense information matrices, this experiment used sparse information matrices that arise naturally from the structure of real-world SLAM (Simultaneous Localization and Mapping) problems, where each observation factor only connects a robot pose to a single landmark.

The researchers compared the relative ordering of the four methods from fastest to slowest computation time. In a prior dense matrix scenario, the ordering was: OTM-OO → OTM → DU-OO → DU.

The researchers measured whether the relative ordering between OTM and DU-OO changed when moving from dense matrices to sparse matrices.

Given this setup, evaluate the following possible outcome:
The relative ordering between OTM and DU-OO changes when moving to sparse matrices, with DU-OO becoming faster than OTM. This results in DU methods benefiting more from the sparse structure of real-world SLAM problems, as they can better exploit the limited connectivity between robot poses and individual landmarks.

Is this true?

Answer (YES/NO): YES